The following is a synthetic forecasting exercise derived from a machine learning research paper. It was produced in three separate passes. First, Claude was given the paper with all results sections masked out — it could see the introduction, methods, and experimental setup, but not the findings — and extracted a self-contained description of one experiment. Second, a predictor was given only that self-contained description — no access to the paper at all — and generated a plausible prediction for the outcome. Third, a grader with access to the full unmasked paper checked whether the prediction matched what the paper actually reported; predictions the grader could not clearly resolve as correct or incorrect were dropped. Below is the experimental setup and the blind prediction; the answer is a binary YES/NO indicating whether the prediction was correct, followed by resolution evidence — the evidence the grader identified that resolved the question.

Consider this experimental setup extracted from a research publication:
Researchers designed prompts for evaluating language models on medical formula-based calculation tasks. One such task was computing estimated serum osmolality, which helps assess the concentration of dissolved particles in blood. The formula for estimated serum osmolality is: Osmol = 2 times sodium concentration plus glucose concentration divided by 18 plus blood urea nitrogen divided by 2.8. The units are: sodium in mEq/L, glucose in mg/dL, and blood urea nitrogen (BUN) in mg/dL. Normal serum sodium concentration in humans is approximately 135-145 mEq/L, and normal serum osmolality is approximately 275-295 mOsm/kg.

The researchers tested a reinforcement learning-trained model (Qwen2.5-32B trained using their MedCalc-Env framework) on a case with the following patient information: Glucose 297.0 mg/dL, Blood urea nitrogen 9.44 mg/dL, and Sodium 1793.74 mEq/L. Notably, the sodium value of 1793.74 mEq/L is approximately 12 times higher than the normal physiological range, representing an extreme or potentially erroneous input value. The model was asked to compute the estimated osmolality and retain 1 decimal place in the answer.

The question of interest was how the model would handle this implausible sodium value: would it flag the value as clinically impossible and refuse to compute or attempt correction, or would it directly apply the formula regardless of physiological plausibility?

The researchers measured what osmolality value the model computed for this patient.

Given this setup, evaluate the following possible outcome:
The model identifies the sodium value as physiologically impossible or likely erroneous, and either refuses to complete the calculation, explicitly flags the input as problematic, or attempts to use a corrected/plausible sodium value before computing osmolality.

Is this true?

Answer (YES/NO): NO